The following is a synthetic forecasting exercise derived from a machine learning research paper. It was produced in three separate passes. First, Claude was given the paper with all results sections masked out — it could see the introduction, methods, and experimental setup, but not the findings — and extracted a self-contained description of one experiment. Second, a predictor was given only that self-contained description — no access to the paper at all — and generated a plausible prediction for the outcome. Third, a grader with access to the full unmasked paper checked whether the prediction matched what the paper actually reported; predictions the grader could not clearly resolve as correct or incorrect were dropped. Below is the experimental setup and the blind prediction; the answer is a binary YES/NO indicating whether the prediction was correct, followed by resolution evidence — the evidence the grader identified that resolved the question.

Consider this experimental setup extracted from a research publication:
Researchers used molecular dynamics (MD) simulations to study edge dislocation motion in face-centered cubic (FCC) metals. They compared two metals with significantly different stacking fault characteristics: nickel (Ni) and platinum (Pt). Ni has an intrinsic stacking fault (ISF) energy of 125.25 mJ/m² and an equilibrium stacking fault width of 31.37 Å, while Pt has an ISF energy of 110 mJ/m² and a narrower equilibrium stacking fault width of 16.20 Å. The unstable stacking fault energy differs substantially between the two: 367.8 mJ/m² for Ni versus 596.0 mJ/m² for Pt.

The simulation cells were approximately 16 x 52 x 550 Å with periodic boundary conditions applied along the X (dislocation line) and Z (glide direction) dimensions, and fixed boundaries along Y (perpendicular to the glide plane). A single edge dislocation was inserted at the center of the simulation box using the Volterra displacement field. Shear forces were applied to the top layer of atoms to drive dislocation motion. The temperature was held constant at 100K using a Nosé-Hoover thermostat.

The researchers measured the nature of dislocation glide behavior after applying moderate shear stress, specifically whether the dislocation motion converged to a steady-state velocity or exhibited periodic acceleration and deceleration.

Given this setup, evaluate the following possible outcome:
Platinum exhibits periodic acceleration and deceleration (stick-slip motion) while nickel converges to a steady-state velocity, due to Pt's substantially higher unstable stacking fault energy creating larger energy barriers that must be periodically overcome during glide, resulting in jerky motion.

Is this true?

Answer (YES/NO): YES